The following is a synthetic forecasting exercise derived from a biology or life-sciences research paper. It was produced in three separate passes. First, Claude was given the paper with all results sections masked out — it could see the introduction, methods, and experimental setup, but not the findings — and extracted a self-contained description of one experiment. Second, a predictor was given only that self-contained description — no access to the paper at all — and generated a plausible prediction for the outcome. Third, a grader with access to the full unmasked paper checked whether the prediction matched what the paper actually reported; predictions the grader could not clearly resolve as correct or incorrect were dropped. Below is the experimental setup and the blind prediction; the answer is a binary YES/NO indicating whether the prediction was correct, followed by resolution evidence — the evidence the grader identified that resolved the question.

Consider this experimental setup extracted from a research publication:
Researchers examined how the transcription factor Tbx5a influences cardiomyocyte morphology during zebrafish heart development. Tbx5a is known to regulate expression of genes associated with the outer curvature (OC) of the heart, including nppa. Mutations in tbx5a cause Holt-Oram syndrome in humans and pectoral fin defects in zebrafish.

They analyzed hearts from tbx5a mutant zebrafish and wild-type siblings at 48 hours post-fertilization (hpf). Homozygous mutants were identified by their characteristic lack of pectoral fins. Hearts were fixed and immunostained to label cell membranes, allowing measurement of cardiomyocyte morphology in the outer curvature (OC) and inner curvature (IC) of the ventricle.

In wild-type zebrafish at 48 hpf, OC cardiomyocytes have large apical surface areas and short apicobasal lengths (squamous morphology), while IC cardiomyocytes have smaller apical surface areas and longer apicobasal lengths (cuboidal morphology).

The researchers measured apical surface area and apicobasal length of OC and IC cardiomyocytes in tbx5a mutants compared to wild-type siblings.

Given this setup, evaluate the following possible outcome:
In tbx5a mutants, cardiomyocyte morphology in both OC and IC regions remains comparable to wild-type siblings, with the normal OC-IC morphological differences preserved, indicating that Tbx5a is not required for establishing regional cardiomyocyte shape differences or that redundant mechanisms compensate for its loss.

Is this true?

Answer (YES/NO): NO